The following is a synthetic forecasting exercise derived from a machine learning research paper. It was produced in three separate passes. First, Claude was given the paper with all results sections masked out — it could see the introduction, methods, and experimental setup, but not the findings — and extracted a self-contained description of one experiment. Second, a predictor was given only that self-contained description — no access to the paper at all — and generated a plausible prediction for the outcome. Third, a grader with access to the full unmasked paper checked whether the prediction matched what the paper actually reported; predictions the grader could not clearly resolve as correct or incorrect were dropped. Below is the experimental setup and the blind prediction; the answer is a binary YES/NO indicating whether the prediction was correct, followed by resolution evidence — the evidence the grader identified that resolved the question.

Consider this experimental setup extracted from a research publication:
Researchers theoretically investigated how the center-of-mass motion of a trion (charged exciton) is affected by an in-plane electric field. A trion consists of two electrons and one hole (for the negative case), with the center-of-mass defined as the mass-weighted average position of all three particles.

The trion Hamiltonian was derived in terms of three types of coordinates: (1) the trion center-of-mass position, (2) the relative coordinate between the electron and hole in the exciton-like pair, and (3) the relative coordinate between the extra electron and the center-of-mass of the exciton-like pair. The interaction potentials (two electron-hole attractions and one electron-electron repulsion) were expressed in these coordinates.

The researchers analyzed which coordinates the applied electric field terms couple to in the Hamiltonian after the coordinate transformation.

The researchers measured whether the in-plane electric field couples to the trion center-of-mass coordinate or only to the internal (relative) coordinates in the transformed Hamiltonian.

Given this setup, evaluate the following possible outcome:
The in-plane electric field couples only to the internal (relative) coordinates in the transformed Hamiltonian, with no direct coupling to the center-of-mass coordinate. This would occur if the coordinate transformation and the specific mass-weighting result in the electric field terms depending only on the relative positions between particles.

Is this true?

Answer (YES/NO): NO